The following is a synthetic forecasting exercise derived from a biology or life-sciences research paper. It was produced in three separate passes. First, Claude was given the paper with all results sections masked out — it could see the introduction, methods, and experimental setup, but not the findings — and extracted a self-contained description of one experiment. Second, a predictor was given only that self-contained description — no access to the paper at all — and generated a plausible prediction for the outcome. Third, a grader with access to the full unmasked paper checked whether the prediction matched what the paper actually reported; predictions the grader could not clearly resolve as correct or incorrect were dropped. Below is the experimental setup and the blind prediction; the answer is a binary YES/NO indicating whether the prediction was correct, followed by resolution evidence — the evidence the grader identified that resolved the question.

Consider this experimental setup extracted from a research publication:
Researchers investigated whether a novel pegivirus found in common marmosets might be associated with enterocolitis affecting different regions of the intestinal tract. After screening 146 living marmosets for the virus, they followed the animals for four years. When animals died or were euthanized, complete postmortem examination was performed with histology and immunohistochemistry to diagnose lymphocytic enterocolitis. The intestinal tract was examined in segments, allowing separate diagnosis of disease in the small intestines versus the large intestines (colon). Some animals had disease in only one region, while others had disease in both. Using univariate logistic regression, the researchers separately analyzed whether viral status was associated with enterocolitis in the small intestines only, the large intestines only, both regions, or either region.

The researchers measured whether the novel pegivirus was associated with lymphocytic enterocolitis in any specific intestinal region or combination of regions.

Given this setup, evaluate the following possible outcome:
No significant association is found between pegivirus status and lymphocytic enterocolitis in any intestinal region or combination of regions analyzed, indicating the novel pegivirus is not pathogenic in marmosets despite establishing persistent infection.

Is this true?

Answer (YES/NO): YES